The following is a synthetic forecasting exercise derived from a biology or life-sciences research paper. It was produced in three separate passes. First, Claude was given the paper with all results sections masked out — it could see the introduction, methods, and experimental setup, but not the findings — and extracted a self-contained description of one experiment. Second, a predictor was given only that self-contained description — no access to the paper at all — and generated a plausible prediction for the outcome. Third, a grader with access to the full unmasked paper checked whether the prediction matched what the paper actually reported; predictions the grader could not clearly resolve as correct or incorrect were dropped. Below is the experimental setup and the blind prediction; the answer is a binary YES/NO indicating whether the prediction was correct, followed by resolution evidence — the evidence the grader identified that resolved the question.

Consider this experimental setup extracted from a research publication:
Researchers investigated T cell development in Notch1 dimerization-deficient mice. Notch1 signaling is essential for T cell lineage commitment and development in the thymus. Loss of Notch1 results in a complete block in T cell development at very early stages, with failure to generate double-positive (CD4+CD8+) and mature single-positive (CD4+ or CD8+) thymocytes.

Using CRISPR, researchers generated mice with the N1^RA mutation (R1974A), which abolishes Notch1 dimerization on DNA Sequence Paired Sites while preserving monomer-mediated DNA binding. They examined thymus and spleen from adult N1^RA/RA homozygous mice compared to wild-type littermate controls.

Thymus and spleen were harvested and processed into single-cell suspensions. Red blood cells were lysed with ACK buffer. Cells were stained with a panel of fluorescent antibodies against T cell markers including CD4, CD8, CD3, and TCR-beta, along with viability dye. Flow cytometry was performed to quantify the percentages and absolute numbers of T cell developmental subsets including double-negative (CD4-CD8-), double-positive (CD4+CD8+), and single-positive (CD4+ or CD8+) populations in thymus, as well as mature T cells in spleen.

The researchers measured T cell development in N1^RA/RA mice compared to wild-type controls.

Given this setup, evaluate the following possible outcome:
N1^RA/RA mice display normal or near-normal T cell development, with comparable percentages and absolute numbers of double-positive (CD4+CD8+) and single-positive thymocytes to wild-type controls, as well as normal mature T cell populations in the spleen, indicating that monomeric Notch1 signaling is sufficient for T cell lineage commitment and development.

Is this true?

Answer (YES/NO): YES